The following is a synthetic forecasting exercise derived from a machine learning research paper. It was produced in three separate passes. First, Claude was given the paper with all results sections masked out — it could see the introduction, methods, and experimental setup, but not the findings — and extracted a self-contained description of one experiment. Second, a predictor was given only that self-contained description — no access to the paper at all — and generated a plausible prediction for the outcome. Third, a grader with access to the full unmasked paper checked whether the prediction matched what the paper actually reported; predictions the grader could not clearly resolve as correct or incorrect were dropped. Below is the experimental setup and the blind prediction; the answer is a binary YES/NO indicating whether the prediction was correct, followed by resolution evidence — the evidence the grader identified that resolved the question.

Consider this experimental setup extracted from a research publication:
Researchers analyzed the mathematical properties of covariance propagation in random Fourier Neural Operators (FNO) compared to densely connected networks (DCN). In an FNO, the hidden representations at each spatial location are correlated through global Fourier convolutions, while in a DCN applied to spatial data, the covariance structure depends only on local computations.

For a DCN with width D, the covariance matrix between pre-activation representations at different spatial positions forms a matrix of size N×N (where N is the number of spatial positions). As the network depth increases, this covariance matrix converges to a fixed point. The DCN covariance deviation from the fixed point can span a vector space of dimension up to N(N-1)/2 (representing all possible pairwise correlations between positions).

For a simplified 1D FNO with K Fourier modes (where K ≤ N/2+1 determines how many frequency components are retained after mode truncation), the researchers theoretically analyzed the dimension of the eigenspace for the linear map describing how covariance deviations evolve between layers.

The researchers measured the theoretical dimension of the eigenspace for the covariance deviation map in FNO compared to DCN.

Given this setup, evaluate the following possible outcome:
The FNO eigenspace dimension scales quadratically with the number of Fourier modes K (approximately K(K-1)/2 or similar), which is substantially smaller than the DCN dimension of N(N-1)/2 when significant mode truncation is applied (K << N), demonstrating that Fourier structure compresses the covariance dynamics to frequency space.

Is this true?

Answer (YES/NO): NO